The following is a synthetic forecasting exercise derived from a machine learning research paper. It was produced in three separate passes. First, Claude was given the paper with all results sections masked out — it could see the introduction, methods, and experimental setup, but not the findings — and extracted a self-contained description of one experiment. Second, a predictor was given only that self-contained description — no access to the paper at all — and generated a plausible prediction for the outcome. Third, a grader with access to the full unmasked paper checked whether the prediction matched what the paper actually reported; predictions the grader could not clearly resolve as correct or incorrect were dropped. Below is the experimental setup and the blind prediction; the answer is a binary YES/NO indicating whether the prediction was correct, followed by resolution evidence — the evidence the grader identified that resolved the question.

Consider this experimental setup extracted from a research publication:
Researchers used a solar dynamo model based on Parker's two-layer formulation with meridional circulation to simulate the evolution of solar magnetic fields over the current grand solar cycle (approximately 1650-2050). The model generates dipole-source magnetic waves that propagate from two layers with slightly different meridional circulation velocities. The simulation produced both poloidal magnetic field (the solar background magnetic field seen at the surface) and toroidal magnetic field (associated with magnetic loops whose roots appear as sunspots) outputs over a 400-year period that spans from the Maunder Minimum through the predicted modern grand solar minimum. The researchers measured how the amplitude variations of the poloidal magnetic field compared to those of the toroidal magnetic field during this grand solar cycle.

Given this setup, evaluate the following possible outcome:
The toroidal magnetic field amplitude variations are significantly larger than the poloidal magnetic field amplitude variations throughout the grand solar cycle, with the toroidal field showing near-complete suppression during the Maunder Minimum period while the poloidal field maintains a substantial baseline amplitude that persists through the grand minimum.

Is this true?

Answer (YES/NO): NO